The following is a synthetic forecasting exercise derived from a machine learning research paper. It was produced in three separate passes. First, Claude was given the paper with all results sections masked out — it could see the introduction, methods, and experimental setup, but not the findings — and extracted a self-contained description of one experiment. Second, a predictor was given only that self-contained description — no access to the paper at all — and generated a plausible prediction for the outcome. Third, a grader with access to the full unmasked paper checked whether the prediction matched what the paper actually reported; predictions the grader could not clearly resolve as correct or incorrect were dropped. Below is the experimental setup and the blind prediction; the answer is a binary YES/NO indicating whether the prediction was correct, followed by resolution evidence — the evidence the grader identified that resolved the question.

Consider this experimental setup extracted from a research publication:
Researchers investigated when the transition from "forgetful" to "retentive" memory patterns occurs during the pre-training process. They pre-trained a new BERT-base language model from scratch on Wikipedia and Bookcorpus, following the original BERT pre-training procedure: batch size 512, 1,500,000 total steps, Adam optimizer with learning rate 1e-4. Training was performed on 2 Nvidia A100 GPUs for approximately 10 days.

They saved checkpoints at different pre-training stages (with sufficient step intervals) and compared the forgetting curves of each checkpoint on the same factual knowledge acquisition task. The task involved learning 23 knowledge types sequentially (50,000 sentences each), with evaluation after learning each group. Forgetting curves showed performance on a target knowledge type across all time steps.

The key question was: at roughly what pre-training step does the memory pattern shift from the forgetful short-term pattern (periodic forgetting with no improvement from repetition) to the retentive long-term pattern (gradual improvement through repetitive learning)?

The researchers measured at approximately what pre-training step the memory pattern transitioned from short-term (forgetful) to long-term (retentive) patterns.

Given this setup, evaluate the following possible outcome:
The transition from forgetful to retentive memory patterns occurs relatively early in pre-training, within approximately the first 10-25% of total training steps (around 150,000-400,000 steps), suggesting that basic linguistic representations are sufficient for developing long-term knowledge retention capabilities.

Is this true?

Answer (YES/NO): NO